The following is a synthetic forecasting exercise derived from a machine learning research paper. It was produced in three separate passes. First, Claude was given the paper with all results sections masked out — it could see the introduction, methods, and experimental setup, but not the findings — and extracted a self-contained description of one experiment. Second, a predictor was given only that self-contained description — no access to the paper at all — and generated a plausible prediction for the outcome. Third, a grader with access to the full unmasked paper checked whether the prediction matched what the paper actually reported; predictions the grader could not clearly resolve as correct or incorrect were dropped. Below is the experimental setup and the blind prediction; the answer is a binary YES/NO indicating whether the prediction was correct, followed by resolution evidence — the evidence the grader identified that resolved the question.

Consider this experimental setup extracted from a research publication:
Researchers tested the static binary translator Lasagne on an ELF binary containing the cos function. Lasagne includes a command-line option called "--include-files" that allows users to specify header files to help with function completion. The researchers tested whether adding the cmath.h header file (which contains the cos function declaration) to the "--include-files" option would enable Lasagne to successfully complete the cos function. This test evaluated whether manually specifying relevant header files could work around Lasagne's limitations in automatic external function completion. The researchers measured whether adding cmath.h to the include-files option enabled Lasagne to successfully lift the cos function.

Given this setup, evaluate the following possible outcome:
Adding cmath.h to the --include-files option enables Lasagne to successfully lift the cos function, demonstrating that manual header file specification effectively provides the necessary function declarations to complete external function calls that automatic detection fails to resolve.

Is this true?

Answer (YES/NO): NO